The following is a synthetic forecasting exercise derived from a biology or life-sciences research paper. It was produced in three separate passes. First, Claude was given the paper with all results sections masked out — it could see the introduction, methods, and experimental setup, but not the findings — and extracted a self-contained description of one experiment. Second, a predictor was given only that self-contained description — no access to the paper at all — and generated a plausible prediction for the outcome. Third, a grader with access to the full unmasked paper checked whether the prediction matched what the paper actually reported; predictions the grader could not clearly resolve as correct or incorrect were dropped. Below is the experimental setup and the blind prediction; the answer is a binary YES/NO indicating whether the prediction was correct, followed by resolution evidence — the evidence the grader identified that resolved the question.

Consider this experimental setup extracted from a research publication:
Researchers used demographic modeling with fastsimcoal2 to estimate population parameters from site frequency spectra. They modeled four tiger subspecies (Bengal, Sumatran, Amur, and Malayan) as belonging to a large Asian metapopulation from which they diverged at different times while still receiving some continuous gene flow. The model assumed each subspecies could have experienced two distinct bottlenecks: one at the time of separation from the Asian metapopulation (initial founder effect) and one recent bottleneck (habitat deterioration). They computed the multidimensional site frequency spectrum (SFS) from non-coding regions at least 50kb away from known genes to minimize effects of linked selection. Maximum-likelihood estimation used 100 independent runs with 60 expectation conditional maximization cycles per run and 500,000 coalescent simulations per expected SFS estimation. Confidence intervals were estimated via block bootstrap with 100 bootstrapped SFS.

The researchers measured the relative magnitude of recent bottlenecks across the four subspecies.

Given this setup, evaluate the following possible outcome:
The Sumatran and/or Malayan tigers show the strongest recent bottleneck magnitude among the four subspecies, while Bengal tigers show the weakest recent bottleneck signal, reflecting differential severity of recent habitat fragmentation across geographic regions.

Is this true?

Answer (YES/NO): NO